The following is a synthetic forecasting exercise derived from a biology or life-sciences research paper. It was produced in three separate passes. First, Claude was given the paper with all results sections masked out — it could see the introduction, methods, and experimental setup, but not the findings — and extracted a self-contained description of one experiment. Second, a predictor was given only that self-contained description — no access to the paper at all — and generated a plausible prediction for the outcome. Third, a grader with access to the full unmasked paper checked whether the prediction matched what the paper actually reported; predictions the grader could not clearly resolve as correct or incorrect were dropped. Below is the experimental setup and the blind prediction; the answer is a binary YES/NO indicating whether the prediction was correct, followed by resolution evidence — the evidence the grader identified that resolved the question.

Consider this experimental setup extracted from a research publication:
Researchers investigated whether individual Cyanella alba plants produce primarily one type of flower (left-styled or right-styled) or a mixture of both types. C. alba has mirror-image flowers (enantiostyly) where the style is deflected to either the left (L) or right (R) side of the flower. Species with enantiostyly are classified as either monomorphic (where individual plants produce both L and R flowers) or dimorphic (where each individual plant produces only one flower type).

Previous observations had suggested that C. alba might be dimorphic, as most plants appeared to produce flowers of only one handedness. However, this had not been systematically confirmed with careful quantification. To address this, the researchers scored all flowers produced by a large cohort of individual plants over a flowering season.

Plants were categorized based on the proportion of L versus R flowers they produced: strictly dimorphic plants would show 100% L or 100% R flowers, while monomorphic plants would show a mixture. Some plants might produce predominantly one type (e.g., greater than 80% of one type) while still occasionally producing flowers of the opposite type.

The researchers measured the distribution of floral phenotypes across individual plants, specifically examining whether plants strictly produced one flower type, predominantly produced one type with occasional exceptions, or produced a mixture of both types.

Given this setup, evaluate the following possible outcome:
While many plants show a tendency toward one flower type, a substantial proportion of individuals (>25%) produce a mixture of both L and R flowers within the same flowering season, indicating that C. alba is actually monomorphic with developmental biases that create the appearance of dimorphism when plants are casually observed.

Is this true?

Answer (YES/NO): NO